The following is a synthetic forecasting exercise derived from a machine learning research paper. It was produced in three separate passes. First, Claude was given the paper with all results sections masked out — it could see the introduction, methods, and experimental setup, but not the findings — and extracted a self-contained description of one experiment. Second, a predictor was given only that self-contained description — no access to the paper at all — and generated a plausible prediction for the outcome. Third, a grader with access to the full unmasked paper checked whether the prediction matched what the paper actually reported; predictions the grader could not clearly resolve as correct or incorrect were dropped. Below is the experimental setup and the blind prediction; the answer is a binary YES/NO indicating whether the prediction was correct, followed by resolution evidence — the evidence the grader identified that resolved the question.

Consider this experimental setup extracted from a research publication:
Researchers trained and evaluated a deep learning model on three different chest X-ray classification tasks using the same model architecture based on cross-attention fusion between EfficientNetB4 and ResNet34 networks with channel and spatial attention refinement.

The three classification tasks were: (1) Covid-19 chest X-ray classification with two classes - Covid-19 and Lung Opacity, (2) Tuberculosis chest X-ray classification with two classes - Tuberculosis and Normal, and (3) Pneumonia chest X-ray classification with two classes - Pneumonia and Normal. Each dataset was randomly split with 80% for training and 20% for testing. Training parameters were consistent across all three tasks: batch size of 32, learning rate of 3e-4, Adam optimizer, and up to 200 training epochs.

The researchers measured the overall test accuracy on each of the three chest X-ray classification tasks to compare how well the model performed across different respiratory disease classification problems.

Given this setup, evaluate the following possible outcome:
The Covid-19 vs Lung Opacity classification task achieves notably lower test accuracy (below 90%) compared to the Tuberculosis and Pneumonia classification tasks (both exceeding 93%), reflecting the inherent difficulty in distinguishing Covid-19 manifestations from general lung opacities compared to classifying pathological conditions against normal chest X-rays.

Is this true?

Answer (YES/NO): NO